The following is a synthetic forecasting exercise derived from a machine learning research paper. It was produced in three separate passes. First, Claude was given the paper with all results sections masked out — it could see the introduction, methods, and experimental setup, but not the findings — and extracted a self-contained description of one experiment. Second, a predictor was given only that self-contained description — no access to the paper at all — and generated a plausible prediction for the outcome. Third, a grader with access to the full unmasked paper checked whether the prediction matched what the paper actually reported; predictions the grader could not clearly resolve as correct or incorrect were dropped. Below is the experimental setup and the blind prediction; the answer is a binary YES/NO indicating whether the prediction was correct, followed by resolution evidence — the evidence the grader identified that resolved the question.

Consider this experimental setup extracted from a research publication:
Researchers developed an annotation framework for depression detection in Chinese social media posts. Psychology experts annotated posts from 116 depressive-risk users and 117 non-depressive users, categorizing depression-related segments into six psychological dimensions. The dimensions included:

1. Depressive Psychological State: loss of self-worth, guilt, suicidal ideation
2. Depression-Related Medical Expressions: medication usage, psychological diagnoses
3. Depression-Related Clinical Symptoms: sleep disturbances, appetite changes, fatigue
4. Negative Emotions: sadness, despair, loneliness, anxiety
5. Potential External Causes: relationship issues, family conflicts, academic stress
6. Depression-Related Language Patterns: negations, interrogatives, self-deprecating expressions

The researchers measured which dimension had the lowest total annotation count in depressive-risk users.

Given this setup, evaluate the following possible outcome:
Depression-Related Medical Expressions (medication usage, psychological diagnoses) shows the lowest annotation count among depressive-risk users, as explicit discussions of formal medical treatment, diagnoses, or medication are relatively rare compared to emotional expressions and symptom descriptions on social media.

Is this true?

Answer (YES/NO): YES